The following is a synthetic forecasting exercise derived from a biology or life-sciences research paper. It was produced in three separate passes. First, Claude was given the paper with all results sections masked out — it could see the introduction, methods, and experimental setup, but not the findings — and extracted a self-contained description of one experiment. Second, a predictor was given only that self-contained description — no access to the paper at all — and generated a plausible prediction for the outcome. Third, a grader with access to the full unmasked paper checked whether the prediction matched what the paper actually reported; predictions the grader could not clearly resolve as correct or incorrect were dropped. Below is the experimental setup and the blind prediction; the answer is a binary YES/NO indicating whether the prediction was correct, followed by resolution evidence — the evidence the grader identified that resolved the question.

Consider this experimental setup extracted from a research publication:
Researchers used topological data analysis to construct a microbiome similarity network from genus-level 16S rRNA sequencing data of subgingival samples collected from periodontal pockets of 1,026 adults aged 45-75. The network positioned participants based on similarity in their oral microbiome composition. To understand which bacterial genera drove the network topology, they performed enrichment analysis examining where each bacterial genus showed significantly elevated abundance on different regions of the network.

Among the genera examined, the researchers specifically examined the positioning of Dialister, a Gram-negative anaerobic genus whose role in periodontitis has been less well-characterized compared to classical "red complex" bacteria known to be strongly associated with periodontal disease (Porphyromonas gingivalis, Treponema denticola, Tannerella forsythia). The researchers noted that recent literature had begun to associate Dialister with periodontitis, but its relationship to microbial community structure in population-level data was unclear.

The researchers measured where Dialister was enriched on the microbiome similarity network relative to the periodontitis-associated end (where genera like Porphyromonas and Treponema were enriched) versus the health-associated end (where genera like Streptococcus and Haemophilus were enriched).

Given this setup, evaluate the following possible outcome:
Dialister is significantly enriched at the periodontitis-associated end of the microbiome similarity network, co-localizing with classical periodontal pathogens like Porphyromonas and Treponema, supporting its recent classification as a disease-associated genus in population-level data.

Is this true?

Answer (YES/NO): YES